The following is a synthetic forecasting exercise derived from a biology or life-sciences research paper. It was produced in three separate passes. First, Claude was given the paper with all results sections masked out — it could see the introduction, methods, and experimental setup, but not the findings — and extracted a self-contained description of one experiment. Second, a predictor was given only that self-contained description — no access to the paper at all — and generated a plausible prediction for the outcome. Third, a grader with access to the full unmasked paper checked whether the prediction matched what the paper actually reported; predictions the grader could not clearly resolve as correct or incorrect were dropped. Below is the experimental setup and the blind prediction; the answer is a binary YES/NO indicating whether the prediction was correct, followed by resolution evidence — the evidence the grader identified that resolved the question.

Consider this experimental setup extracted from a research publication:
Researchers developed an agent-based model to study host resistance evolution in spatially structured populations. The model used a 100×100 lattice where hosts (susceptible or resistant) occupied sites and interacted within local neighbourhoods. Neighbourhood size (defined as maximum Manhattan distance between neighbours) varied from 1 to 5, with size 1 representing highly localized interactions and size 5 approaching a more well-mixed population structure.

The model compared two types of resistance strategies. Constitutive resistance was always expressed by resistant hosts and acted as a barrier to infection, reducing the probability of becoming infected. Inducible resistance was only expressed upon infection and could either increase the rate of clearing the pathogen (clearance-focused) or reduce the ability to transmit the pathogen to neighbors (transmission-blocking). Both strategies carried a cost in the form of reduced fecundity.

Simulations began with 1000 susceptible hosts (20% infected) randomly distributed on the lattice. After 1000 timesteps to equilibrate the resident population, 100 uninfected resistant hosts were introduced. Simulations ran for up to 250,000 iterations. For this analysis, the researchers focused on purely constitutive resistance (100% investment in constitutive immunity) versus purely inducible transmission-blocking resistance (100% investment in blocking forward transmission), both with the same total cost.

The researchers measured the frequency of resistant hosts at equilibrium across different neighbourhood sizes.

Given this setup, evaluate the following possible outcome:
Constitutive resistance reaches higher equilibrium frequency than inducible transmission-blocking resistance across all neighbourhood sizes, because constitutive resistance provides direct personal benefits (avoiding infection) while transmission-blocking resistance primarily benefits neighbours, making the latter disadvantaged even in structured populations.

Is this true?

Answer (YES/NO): NO